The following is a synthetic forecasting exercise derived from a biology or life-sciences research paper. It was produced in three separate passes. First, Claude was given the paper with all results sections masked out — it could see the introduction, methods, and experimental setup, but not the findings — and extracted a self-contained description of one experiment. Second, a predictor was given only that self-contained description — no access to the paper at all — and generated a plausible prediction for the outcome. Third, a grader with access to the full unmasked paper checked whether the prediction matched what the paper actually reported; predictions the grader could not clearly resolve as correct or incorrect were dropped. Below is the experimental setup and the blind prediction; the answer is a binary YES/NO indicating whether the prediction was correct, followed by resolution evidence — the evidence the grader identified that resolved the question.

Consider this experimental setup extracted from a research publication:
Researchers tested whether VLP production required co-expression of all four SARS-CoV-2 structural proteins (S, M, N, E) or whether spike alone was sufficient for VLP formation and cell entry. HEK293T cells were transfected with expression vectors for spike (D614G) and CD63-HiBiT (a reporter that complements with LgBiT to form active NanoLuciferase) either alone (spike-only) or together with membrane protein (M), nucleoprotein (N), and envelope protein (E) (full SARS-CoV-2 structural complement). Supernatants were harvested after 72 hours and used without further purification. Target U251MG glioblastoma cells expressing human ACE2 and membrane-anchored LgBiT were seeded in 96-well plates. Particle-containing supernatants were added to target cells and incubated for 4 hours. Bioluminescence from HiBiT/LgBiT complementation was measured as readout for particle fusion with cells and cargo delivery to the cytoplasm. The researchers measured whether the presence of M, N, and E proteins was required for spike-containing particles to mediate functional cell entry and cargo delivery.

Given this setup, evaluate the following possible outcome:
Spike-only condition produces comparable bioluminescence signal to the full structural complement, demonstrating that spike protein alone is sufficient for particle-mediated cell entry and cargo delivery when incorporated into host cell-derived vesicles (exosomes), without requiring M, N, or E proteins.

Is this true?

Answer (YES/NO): NO